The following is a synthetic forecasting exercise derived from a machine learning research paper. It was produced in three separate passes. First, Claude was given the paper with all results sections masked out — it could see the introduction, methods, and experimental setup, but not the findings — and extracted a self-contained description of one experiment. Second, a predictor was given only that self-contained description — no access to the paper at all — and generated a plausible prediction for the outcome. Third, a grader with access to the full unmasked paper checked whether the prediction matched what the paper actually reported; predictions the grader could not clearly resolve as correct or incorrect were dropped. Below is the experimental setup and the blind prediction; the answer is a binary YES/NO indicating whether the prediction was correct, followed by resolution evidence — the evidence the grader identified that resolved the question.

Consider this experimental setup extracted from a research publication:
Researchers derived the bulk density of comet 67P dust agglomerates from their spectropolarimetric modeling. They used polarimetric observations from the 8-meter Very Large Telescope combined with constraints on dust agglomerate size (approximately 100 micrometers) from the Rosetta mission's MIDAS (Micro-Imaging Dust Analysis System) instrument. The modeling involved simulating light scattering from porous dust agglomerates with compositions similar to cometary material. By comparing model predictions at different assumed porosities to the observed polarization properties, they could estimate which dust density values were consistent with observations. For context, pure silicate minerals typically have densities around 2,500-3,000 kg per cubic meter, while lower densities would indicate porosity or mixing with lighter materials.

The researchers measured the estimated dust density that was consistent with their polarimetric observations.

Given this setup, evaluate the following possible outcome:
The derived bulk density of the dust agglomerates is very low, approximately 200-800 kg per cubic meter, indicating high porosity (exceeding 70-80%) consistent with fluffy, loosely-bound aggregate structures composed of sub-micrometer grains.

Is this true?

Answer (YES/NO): NO